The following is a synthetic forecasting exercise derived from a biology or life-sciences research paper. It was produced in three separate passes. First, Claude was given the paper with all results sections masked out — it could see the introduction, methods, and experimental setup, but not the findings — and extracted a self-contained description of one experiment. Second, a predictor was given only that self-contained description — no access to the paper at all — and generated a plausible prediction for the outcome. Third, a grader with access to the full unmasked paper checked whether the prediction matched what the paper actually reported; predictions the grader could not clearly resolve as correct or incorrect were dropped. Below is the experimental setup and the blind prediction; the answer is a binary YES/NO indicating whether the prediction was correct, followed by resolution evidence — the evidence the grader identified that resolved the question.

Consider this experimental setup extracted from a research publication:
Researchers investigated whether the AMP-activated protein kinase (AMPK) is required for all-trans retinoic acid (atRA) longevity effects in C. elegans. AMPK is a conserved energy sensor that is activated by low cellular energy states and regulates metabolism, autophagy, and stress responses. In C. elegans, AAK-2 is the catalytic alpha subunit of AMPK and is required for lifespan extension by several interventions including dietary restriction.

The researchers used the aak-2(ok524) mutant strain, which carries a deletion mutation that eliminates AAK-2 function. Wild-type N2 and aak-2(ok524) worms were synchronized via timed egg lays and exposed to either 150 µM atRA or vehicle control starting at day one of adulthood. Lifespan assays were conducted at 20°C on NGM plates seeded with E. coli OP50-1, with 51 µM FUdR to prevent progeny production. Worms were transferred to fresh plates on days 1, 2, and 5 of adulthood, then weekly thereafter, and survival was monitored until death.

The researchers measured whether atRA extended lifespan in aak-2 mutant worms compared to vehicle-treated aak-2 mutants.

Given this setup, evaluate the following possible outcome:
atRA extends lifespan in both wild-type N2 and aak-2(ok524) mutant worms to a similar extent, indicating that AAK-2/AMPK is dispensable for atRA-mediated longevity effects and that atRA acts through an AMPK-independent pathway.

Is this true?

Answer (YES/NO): NO